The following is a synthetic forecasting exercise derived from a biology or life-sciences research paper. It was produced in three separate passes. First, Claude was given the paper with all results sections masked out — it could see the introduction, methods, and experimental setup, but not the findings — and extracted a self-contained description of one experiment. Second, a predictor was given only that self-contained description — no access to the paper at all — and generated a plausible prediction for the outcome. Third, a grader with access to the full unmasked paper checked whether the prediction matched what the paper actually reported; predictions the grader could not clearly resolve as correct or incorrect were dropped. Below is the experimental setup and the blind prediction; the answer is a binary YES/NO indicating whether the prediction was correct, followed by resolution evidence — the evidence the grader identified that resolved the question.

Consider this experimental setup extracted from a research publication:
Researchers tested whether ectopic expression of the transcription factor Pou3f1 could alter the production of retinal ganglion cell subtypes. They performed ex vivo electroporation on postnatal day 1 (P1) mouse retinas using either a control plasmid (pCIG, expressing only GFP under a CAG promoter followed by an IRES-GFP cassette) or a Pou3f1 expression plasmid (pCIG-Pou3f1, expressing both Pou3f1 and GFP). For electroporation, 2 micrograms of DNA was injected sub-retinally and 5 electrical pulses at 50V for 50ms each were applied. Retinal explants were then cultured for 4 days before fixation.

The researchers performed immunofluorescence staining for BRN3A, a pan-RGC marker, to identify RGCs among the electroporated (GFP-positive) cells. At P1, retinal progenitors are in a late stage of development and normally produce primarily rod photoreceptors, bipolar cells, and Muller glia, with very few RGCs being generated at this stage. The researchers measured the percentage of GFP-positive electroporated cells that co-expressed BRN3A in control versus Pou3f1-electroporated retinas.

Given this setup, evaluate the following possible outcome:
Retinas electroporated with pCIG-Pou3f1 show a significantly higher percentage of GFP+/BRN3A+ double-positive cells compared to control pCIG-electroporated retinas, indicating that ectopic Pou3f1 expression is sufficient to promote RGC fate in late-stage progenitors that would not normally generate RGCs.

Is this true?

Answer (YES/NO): NO